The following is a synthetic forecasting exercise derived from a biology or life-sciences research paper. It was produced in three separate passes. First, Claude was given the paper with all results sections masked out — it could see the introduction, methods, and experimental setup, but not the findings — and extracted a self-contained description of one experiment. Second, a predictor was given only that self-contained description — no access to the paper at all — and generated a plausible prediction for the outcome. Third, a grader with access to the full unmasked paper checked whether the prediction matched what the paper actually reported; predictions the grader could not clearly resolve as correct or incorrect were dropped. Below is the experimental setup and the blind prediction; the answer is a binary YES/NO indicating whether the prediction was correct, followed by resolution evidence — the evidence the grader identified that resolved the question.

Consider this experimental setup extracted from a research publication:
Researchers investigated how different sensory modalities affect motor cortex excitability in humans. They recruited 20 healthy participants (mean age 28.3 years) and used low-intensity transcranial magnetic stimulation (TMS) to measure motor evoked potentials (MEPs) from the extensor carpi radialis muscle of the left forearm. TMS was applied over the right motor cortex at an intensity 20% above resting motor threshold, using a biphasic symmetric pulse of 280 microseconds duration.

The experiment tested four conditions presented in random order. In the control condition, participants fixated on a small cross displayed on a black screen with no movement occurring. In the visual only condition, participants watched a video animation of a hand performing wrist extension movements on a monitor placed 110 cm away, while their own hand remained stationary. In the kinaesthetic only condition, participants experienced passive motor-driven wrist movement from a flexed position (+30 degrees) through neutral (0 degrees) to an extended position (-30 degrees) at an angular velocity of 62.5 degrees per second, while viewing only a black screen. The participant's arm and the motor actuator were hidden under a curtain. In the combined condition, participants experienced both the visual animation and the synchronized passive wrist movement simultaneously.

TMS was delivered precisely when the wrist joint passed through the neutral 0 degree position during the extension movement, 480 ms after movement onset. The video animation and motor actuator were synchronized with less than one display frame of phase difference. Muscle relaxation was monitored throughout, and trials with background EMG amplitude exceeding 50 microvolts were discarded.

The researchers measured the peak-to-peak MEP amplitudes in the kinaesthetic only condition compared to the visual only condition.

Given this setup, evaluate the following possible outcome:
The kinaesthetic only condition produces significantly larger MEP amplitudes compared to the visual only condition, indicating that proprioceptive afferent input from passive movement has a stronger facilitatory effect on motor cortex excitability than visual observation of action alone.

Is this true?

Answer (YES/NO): YES